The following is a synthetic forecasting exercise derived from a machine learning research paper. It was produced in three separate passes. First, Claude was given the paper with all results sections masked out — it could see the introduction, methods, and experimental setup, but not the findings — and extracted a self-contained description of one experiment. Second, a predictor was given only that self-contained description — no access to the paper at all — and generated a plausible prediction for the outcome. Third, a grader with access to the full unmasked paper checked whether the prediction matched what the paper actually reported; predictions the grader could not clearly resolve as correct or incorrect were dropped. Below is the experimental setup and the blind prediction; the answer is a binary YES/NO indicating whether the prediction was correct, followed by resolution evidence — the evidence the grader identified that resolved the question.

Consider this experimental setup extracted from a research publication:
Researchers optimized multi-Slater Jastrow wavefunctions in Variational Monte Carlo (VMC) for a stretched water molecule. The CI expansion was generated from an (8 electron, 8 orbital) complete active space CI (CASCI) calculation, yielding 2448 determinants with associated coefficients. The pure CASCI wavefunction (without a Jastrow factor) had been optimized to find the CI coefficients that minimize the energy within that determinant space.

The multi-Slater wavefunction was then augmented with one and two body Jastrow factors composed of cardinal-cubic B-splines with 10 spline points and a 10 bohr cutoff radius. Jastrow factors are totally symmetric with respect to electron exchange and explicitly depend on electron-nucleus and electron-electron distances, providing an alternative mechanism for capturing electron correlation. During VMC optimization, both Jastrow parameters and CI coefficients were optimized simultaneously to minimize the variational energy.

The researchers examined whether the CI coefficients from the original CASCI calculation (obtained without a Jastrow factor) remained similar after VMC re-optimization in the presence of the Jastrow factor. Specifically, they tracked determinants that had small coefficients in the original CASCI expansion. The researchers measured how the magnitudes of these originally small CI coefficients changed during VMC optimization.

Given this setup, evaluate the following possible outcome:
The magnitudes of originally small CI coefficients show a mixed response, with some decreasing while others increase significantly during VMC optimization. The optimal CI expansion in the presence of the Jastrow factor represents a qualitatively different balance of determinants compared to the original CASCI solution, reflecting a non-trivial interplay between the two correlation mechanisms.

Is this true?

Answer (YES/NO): NO